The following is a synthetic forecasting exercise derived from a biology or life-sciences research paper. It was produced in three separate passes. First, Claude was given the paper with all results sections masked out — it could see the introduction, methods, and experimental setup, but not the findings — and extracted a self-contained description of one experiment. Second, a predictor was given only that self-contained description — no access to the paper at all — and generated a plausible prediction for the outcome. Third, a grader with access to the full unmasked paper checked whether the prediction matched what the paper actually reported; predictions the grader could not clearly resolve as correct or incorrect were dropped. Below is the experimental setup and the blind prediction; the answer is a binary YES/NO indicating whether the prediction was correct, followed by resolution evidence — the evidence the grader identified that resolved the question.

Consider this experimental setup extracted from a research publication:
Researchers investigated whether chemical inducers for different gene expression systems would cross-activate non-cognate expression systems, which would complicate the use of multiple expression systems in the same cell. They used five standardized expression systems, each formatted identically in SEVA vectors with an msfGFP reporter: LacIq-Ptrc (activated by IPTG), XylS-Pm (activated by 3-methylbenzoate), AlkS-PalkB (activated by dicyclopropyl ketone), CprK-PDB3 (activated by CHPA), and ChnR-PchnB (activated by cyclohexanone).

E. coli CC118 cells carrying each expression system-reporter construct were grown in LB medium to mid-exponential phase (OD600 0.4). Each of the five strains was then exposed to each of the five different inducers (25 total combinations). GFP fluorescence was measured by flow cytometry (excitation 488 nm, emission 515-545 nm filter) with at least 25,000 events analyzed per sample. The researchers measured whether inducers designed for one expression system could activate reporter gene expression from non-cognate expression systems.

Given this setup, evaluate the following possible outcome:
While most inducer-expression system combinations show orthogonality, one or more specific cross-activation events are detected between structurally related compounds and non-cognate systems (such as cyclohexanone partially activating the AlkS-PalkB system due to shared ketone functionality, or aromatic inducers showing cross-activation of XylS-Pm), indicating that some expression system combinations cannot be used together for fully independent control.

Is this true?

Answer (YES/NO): NO